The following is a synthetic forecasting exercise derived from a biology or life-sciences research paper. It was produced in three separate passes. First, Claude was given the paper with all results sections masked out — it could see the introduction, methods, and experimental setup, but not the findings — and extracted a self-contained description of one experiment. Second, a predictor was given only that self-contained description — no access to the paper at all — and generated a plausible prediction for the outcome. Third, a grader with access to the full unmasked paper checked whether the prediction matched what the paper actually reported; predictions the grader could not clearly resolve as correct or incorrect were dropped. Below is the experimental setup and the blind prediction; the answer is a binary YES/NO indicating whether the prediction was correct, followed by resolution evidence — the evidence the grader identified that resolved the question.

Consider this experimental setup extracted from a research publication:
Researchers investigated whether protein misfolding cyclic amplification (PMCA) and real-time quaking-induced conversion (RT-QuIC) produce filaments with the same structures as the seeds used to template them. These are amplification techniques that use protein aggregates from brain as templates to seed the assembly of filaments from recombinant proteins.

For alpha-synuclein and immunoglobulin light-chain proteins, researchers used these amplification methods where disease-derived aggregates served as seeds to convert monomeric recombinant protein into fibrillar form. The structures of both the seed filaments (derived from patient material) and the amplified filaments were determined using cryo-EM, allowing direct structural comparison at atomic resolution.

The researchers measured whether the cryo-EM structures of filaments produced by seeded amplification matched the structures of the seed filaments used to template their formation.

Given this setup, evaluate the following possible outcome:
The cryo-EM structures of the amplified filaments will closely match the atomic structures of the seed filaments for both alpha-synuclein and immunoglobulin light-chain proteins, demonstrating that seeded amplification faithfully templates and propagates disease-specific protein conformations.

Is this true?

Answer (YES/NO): NO